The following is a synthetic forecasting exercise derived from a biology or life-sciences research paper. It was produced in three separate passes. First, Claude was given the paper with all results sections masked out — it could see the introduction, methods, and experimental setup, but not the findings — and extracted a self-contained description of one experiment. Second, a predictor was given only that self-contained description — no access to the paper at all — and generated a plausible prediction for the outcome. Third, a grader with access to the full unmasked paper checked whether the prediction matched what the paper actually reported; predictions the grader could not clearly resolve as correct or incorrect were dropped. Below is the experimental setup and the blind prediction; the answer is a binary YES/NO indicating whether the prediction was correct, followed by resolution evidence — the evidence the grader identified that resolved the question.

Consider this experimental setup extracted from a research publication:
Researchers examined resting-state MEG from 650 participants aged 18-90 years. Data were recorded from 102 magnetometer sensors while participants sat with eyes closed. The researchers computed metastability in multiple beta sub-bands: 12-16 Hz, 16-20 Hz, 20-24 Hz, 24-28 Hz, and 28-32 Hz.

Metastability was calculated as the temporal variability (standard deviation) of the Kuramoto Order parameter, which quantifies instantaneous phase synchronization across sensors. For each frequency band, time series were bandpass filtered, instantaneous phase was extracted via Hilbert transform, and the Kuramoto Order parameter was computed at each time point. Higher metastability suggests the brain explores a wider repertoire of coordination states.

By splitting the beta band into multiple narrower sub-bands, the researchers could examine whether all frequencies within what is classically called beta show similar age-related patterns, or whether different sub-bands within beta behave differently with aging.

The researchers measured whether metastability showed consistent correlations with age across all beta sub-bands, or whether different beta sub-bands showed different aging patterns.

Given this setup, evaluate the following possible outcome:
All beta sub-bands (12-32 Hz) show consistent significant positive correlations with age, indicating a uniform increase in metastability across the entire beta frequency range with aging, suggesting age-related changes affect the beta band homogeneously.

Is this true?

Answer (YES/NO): NO